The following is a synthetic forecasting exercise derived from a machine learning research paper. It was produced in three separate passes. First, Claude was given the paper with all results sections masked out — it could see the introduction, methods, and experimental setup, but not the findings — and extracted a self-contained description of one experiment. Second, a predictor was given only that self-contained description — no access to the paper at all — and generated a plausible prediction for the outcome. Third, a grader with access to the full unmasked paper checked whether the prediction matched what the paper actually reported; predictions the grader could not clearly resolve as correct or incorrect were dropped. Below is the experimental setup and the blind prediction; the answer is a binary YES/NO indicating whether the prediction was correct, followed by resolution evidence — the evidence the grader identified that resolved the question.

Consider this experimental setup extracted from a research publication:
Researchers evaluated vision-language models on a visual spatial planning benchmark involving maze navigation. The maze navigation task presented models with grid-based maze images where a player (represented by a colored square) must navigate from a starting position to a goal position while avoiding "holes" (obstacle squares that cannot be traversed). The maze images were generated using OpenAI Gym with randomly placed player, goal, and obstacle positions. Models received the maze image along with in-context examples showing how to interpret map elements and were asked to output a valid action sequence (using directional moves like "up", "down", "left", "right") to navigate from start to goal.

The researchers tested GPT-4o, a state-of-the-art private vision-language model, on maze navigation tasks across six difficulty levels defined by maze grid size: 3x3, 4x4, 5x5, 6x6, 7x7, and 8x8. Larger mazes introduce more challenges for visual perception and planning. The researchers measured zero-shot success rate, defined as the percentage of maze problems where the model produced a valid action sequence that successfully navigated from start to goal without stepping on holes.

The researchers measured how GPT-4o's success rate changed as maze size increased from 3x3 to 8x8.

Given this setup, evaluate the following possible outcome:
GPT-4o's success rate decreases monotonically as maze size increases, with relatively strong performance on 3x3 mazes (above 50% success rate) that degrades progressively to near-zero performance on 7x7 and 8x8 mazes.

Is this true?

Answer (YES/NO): NO